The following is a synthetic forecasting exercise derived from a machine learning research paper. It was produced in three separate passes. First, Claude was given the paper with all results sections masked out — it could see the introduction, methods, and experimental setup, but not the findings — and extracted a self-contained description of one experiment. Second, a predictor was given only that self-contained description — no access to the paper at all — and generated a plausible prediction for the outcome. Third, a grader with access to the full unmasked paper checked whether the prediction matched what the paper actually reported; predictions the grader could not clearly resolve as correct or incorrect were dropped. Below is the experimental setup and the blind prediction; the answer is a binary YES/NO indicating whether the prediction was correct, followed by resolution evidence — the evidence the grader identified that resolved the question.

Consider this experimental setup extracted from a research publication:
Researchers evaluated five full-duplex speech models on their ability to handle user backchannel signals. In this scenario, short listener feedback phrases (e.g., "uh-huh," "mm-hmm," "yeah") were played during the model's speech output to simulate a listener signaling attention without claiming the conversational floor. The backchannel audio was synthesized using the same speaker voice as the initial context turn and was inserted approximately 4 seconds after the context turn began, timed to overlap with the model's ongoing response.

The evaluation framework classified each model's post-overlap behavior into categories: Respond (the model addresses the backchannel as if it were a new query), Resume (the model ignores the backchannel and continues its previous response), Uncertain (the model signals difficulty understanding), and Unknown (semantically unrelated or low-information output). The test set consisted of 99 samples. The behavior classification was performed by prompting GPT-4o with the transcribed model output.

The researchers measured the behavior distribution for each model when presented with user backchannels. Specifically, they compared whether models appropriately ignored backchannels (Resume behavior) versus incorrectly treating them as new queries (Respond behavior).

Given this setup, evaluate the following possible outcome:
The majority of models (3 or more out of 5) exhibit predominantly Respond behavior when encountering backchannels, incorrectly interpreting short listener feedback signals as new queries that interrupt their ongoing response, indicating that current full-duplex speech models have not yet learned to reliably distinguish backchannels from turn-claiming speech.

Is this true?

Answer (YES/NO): NO